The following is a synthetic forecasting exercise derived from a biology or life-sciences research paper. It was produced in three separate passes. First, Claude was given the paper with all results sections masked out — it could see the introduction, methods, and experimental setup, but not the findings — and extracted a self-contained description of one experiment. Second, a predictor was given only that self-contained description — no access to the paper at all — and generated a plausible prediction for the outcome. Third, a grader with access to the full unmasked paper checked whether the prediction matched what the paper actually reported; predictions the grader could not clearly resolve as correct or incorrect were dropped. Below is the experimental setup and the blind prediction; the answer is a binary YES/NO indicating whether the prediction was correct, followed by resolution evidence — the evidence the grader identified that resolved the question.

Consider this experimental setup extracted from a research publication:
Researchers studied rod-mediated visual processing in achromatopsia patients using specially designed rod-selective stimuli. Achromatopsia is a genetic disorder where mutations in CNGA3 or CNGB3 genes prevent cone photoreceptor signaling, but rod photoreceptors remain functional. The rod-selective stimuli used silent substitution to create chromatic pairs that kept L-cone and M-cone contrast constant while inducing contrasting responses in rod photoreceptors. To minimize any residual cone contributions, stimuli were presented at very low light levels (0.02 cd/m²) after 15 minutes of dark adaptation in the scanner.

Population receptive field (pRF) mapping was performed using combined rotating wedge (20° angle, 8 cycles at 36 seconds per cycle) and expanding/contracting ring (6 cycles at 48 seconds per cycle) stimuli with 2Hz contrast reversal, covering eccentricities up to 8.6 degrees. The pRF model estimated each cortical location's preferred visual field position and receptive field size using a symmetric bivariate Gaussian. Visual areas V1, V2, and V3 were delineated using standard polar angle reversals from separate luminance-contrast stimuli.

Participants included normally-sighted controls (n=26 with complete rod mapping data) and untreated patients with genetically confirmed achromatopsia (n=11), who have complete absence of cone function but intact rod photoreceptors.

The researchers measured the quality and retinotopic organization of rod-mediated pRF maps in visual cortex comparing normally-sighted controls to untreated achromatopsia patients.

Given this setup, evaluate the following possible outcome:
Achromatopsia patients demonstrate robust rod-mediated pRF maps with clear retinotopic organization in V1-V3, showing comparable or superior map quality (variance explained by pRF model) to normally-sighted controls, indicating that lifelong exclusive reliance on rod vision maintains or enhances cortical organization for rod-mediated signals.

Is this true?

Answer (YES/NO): NO